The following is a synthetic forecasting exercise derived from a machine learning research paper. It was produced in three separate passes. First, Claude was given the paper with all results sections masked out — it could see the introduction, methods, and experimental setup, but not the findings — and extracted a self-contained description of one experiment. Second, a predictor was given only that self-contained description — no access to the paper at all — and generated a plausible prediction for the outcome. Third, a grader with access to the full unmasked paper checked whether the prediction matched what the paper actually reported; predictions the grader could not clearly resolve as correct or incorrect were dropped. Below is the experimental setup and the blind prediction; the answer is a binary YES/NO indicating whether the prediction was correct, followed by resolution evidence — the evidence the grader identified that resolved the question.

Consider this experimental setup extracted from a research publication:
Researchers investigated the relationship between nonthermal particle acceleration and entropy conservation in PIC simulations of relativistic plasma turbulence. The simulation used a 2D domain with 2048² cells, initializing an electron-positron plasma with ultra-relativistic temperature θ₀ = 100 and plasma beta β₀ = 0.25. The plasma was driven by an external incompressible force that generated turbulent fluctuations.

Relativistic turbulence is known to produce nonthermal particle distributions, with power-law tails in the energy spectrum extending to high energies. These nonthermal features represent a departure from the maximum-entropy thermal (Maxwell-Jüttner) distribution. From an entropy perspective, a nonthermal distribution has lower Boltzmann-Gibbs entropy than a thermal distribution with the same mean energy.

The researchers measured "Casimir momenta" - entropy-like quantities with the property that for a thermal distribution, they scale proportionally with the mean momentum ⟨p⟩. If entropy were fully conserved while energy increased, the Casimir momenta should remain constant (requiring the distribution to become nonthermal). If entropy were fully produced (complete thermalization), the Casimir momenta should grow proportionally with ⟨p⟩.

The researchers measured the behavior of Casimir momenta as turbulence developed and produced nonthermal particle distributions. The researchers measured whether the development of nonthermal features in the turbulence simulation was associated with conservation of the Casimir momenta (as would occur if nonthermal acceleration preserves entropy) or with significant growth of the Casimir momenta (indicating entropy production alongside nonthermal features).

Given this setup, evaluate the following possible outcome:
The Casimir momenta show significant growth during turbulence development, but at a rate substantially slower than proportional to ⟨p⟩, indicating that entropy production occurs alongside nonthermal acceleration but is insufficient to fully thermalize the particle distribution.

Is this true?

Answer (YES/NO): NO